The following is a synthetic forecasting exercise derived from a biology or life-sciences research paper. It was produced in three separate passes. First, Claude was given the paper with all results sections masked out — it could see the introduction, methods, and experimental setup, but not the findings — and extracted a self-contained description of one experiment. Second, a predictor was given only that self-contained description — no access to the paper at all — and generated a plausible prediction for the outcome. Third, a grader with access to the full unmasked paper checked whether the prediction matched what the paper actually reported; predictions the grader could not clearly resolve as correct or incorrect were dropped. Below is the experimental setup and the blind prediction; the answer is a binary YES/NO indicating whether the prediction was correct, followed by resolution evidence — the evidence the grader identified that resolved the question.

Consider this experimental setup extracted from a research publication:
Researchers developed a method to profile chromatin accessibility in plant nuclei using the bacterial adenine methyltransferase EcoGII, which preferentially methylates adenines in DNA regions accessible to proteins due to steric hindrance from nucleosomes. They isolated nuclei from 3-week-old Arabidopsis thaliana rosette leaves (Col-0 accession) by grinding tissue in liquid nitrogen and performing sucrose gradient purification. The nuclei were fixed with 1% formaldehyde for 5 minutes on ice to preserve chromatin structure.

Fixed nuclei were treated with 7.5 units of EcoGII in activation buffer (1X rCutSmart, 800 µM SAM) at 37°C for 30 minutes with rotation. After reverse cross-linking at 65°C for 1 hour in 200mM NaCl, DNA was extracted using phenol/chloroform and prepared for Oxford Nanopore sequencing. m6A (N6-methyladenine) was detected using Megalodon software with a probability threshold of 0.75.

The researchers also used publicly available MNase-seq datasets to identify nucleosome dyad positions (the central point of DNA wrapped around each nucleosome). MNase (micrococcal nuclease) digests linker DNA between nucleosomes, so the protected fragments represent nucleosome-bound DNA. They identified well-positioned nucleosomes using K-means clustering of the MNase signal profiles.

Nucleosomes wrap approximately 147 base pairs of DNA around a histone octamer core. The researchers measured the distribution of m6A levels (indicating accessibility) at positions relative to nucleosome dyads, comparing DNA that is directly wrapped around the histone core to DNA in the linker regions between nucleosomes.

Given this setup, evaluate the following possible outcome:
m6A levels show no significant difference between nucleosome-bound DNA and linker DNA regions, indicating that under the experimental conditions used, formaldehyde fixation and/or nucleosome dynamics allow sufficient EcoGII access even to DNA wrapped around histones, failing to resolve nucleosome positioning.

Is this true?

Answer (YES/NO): NO